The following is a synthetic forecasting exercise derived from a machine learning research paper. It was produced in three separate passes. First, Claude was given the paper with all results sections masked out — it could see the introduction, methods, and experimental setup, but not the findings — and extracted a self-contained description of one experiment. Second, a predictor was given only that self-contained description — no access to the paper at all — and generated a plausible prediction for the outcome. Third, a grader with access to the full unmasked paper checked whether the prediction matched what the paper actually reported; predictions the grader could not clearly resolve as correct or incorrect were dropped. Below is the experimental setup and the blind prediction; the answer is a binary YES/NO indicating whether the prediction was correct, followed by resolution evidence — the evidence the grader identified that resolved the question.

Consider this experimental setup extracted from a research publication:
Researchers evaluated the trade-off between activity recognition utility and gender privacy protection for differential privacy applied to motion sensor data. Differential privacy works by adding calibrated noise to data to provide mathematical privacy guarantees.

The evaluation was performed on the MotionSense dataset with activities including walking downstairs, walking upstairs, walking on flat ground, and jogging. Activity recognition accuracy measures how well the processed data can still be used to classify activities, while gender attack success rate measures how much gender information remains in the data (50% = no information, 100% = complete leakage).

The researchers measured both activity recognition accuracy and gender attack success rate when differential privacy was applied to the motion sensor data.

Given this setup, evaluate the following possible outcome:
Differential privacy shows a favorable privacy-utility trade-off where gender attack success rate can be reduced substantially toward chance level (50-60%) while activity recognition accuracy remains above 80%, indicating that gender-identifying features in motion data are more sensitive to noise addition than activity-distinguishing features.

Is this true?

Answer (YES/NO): NO